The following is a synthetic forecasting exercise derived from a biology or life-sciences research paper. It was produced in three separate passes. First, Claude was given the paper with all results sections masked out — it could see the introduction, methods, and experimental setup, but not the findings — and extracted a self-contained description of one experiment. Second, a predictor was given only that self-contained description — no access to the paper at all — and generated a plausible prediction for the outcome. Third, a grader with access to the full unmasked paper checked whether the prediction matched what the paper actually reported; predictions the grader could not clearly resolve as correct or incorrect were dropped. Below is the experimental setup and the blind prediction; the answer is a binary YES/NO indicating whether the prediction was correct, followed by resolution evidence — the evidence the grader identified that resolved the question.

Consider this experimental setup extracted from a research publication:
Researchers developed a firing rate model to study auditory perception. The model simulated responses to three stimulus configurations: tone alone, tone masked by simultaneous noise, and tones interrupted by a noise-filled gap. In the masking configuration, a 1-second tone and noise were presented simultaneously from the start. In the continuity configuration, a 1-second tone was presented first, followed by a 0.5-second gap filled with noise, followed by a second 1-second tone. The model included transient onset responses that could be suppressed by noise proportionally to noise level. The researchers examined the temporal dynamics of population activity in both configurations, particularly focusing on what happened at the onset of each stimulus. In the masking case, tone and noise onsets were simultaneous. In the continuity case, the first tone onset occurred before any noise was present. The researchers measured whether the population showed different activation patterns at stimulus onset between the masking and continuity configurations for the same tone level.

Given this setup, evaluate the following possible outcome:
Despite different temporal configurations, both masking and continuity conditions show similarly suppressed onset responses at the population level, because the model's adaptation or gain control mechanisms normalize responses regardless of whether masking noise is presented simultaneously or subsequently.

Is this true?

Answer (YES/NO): NO